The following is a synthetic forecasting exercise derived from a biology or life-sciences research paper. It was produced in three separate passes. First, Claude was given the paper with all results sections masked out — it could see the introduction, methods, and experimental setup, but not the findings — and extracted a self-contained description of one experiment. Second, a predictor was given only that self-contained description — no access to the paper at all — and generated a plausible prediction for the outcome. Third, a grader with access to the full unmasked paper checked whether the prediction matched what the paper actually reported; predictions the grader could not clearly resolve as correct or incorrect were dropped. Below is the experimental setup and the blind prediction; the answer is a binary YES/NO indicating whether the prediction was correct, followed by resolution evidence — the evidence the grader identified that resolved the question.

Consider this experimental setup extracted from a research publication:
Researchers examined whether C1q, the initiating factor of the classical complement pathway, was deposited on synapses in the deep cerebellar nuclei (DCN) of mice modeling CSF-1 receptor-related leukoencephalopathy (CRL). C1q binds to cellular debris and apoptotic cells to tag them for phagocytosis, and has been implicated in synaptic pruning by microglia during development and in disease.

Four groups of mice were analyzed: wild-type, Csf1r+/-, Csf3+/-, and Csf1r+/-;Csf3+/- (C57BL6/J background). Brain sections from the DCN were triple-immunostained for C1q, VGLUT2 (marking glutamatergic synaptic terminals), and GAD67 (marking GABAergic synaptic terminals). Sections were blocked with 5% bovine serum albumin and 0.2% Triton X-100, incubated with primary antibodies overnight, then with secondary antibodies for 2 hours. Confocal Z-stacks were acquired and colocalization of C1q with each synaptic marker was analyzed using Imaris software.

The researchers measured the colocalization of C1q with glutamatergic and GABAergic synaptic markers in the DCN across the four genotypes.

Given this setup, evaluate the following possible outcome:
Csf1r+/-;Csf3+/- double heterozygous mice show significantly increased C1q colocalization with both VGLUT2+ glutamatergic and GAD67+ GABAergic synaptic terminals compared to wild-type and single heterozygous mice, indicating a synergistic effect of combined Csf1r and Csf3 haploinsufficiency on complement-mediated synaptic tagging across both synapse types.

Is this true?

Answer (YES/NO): NO